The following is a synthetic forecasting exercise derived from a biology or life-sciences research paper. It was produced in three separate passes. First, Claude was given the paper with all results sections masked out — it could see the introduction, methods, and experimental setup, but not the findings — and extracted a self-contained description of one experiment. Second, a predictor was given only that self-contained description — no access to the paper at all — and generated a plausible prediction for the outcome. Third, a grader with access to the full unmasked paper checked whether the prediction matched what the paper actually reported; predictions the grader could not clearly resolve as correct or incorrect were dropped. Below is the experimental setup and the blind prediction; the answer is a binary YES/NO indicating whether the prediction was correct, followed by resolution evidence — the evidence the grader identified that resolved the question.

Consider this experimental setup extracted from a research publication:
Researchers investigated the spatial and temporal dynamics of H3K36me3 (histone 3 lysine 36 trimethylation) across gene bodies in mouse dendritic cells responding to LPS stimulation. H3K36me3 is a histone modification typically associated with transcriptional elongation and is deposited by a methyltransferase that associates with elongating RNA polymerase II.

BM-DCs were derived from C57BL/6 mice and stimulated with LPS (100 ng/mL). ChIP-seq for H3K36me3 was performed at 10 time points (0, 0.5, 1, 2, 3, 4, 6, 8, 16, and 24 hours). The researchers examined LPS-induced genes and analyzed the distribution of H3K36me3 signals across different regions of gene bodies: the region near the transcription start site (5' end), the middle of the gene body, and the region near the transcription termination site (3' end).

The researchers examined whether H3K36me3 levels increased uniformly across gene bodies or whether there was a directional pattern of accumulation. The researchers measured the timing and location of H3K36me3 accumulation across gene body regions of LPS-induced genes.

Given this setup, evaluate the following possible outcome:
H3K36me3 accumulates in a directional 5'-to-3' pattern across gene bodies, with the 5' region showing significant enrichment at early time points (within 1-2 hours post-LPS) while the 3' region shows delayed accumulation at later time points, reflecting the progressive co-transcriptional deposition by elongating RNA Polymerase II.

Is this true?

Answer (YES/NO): NO